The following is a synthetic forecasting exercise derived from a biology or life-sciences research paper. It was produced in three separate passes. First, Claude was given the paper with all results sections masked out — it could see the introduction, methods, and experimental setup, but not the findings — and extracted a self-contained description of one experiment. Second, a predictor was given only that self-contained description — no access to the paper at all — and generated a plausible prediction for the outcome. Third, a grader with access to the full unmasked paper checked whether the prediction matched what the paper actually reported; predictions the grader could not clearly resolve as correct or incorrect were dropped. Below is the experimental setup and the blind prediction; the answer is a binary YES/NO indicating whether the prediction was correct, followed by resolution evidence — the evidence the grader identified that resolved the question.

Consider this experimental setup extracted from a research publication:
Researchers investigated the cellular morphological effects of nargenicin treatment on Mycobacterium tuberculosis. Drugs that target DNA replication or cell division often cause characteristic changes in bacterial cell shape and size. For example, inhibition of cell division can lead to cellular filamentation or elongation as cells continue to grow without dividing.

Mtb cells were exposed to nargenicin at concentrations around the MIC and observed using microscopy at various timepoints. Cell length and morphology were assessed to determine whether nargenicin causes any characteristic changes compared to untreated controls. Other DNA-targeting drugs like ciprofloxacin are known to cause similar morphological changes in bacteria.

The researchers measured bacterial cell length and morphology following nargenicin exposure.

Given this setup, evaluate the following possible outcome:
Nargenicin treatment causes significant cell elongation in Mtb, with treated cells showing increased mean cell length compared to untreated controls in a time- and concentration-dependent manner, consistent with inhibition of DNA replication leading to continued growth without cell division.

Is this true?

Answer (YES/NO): NO